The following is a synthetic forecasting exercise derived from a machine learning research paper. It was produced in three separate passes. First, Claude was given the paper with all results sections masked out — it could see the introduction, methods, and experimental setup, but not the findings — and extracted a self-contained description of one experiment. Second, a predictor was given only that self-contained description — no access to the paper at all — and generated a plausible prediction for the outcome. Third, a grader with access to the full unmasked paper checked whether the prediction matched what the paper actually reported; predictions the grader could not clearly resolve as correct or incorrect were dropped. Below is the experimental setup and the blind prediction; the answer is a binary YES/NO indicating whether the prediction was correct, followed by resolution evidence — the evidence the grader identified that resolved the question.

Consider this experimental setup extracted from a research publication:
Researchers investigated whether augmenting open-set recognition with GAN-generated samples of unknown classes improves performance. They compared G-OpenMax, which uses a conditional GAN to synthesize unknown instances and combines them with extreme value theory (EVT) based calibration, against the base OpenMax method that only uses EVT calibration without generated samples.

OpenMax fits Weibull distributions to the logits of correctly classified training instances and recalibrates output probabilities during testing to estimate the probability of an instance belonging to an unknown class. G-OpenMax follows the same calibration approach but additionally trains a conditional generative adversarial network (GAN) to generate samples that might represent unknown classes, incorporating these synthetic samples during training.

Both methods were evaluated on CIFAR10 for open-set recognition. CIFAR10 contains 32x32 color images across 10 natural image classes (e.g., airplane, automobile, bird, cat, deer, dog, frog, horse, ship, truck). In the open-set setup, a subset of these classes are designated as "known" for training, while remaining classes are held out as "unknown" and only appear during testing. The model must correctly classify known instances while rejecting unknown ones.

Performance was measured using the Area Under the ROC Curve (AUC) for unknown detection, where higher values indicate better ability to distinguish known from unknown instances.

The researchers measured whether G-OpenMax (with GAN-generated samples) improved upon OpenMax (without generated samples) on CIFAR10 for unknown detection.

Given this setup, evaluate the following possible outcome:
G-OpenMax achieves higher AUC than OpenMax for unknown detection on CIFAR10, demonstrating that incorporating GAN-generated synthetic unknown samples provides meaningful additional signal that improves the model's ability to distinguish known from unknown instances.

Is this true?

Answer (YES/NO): NO